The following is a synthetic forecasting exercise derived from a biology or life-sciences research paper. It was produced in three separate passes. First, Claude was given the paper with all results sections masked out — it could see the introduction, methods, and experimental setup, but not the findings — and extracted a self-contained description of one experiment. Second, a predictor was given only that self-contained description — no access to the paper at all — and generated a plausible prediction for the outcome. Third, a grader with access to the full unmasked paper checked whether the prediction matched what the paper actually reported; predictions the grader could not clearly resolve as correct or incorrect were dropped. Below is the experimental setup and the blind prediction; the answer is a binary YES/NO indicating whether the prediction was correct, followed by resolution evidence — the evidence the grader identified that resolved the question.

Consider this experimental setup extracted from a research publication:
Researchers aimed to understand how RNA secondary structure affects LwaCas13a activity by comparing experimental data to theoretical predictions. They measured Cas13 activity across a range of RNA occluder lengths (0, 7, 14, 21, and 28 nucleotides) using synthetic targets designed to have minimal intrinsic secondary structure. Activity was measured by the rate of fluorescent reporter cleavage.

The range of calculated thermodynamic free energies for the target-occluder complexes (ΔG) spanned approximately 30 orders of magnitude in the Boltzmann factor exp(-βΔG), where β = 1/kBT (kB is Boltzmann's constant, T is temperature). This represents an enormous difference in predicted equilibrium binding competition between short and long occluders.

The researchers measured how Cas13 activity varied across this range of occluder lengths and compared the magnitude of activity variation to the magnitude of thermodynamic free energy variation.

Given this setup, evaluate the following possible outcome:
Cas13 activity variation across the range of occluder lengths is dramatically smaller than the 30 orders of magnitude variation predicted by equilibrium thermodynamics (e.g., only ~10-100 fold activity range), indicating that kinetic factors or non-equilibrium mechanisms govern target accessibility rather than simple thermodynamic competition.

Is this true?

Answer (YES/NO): YES